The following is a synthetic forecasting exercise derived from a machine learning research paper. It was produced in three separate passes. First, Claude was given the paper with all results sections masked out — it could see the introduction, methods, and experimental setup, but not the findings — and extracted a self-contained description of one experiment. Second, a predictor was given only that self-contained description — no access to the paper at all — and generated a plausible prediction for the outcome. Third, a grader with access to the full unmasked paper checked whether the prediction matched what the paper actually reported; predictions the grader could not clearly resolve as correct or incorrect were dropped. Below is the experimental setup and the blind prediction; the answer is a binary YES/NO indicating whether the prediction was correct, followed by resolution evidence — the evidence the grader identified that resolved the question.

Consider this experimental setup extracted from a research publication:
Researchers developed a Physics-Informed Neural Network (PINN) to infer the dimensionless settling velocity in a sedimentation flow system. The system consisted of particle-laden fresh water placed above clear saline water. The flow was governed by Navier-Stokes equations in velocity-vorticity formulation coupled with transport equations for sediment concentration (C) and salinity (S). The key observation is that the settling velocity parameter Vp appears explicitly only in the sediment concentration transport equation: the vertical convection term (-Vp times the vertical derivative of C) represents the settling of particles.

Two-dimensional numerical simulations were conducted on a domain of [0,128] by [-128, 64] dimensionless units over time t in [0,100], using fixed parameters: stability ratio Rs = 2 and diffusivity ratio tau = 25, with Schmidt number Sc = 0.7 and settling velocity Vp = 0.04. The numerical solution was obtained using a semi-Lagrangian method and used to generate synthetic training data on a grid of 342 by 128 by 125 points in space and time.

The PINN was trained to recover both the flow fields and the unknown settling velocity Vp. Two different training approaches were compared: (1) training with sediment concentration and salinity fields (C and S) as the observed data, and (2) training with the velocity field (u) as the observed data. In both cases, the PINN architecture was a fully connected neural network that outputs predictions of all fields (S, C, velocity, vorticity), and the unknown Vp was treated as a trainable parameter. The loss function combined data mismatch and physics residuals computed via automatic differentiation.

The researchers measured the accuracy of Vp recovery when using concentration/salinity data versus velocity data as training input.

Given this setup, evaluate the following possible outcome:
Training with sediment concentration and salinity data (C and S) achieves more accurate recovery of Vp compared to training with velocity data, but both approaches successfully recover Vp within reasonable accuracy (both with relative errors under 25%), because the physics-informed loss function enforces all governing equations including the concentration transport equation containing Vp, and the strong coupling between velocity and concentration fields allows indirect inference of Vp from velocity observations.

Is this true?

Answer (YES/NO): YES